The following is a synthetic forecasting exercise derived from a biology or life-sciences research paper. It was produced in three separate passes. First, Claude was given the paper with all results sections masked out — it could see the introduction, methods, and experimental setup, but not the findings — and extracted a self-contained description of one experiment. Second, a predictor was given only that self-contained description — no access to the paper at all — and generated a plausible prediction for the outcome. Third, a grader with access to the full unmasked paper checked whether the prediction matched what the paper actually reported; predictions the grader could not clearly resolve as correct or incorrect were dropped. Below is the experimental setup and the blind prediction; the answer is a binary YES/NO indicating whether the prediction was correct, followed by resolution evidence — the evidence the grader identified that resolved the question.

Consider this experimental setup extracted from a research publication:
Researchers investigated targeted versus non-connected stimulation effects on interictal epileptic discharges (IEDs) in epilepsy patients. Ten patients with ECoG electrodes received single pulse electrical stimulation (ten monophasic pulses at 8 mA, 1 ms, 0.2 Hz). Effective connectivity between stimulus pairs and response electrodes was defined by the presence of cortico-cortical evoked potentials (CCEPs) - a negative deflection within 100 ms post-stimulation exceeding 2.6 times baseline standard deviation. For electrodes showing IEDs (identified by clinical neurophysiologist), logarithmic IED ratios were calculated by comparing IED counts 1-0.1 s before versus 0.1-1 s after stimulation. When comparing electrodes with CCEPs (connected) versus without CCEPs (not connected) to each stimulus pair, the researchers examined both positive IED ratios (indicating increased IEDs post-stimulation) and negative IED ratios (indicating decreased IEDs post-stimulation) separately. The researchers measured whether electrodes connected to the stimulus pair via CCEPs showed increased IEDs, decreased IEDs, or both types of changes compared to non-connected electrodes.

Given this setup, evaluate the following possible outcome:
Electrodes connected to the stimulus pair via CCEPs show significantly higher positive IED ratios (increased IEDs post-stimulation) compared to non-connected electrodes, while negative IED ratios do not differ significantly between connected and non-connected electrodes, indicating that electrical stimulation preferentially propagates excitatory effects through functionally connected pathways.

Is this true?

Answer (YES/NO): NO